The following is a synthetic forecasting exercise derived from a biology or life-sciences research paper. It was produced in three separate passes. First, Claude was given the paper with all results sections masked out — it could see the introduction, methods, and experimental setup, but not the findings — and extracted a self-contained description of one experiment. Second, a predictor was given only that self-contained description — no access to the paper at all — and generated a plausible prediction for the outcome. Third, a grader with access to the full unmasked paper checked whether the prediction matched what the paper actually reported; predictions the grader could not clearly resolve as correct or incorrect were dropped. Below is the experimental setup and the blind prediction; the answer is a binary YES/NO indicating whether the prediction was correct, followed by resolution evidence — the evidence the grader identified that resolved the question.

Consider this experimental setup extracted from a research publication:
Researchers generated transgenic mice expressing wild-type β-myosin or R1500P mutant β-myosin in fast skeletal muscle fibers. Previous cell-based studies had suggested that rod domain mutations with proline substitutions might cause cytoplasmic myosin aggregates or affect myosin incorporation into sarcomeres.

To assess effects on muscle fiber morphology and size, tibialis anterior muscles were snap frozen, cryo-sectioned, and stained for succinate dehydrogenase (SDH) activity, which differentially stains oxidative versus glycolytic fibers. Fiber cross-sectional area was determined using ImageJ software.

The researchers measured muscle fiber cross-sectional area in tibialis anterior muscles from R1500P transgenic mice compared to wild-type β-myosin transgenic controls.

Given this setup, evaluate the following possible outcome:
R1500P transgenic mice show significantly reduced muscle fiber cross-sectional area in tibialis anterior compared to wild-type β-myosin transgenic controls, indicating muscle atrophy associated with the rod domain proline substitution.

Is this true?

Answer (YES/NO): YES